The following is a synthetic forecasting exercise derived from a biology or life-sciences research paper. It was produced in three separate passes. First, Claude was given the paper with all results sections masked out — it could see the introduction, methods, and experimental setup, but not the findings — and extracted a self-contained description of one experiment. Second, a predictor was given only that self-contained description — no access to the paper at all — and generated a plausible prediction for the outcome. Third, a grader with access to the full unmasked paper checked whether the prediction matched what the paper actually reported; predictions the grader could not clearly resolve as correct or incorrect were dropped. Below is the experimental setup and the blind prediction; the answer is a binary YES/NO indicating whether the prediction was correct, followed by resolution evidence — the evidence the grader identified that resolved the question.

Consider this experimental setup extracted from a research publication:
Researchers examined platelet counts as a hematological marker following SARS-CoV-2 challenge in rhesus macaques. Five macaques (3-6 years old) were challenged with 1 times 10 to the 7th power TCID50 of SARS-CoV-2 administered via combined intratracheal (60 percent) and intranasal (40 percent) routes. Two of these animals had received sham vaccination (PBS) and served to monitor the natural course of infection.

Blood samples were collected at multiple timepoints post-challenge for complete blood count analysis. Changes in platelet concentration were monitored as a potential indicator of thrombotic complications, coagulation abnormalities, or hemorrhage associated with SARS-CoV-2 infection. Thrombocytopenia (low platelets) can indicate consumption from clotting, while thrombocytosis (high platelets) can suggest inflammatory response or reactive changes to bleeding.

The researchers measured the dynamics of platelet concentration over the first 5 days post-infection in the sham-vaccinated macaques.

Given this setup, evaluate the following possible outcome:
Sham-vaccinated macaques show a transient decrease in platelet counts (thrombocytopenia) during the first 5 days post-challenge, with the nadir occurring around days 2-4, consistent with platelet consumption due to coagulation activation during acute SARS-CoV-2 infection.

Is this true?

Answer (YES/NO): NO